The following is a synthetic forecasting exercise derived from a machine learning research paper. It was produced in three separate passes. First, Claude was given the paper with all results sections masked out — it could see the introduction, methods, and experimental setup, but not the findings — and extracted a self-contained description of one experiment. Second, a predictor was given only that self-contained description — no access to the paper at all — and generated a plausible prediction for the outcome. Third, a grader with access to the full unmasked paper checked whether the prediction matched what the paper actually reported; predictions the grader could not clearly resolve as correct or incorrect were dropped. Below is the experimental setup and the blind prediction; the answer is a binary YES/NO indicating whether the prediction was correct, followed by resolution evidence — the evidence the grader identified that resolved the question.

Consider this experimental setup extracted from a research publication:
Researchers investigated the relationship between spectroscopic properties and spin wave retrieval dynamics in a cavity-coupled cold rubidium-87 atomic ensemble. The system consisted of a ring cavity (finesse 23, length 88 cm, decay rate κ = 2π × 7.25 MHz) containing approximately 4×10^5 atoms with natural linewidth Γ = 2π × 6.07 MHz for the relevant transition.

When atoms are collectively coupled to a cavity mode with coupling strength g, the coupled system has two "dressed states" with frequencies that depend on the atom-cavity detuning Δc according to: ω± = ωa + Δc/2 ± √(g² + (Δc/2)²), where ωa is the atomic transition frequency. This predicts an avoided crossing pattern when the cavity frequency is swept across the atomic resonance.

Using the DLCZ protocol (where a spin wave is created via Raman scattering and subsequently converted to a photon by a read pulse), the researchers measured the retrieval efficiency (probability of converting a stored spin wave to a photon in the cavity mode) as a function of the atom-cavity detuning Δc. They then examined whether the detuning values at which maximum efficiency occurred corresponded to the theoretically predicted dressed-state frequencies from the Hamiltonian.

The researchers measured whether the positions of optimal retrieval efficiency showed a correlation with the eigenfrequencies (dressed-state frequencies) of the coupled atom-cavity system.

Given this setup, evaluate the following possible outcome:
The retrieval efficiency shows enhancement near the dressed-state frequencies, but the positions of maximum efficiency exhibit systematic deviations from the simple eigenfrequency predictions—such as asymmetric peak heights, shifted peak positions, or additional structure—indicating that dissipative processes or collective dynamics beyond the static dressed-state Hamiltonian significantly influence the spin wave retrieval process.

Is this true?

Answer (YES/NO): NO